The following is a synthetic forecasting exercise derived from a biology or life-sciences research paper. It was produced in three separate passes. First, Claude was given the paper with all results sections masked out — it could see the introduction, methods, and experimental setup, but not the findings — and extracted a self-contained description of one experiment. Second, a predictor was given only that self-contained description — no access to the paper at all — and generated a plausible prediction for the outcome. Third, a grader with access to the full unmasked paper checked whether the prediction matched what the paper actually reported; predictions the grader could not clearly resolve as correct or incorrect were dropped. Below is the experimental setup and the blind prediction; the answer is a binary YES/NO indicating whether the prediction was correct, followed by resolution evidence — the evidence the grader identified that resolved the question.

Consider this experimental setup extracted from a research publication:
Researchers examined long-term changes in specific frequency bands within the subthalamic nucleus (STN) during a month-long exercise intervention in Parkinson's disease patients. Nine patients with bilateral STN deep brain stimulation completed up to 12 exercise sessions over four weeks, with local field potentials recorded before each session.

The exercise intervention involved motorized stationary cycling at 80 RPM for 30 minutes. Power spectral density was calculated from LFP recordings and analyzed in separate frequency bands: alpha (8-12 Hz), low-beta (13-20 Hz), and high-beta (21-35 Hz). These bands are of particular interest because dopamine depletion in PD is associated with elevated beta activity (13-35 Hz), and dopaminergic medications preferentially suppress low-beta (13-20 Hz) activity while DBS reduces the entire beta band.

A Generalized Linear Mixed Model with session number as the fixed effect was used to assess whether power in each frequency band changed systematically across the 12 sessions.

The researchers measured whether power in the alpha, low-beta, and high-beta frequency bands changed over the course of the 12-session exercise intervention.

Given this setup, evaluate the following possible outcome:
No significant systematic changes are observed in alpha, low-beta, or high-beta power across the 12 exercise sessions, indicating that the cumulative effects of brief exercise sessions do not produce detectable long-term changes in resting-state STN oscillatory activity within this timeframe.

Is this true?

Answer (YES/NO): NO